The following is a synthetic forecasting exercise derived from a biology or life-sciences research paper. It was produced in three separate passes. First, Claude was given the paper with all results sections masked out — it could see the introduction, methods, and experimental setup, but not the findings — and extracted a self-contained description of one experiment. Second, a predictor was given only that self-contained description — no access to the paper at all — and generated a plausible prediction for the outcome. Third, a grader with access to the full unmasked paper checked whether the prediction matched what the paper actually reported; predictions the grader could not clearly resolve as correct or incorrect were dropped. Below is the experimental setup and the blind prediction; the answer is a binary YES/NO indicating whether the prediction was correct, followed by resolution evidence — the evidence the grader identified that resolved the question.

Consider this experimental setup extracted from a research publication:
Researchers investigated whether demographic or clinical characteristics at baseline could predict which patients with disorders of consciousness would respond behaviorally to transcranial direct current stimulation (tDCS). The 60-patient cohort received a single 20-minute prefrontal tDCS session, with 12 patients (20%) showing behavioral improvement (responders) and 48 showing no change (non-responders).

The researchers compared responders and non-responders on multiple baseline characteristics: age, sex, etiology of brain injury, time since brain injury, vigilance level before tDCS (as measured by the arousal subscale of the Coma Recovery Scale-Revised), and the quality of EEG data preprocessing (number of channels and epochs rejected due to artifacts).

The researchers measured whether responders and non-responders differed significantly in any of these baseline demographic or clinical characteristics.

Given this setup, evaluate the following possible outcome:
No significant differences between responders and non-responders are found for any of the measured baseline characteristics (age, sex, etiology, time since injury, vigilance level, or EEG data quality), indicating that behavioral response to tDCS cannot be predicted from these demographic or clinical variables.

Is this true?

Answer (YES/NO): YES